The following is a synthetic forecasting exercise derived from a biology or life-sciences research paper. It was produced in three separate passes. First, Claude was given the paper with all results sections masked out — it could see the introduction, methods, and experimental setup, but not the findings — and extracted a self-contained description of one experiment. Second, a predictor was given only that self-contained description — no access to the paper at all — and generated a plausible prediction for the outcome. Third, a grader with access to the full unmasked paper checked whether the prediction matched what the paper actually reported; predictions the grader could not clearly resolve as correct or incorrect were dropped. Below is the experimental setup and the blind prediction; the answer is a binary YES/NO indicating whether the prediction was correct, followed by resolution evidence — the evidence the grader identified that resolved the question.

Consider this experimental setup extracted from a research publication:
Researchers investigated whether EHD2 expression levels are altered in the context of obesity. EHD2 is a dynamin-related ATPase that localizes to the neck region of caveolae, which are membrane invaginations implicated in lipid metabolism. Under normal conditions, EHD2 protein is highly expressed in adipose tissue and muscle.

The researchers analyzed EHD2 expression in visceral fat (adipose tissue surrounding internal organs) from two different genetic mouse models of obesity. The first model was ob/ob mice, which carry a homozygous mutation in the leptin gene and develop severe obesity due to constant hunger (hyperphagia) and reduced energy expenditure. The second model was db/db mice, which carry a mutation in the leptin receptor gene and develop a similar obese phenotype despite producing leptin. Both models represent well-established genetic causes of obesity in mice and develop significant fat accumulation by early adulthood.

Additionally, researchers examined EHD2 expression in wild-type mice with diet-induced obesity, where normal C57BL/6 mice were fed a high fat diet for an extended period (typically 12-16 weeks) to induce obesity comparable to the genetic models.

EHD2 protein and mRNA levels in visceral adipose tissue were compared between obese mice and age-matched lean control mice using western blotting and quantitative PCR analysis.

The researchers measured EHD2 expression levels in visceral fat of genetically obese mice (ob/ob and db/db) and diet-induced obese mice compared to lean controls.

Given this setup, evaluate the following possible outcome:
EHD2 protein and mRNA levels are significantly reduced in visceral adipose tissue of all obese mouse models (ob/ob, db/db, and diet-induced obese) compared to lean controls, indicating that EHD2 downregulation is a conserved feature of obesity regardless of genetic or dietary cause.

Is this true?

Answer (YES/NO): NO